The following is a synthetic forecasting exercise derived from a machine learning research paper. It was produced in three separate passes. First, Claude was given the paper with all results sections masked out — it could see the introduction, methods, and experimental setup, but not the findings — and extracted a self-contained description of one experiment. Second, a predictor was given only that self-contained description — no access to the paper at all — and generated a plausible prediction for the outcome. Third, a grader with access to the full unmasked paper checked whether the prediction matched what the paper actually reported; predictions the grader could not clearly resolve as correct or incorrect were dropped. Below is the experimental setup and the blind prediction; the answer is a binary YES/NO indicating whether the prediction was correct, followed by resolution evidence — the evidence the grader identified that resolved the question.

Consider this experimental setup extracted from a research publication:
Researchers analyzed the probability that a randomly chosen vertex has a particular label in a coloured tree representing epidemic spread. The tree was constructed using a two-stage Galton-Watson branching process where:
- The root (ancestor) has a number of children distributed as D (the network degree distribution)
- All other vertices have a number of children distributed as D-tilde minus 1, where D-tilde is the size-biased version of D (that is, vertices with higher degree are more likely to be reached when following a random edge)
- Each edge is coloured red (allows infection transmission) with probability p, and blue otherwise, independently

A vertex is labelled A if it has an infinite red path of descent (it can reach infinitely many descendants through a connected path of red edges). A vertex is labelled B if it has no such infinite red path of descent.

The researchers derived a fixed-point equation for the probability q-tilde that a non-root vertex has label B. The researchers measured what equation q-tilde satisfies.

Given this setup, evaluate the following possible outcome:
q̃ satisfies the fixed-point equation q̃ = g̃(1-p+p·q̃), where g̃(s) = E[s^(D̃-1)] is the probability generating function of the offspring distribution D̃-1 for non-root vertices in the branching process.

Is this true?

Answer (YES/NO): YES